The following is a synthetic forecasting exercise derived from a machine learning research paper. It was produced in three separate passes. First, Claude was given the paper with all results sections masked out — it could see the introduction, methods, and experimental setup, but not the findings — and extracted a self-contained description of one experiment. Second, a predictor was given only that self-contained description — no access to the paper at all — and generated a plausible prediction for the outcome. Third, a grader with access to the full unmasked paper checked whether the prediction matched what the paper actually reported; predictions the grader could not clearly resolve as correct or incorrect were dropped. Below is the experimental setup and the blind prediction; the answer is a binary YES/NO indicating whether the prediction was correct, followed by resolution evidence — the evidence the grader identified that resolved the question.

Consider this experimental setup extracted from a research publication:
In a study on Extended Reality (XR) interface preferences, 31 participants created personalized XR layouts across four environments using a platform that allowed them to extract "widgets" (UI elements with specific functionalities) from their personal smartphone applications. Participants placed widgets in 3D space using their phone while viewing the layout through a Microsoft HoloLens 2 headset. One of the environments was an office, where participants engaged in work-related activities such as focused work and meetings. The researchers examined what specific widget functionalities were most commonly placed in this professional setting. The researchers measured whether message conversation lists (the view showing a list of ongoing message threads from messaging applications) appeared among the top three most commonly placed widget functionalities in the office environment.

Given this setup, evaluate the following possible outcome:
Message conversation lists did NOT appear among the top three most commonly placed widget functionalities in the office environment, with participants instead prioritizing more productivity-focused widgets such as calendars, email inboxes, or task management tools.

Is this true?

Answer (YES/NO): NO